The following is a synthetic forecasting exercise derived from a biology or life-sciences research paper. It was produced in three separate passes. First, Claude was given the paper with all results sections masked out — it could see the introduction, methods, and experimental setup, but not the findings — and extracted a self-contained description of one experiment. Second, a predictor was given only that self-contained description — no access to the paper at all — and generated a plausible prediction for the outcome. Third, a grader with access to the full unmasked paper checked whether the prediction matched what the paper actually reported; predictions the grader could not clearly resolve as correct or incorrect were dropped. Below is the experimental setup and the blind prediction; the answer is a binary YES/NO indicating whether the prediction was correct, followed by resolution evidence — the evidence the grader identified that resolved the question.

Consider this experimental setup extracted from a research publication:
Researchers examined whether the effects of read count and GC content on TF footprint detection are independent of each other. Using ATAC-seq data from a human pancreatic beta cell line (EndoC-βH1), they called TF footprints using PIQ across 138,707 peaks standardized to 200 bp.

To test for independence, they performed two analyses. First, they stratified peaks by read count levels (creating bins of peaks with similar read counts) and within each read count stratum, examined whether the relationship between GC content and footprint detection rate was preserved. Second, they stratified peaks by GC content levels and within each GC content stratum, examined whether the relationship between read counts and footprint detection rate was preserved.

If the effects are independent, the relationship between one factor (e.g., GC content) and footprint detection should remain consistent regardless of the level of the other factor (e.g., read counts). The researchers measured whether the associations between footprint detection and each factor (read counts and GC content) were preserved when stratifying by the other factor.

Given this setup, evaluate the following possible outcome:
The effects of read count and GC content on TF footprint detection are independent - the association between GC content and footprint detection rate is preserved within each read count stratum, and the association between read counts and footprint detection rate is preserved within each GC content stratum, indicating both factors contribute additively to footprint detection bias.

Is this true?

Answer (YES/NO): YES